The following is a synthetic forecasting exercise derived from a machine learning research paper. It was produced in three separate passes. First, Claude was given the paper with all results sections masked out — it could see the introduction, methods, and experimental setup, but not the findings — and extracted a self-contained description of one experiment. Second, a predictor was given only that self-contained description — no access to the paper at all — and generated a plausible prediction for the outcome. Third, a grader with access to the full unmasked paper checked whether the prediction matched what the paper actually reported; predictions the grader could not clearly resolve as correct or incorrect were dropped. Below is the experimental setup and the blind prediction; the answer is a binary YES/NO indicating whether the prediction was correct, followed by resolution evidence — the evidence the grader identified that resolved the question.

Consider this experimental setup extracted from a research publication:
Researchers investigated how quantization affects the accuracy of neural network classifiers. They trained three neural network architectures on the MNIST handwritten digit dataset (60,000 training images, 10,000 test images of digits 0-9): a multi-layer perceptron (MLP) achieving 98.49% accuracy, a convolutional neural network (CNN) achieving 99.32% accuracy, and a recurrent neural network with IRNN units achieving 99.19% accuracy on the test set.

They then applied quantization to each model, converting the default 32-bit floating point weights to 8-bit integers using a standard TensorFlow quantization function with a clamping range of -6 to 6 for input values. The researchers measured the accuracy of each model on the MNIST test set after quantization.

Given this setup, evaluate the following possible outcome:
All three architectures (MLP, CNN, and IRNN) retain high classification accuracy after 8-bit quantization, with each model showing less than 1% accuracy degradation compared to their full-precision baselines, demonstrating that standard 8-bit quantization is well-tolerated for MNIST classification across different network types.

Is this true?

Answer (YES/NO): YES